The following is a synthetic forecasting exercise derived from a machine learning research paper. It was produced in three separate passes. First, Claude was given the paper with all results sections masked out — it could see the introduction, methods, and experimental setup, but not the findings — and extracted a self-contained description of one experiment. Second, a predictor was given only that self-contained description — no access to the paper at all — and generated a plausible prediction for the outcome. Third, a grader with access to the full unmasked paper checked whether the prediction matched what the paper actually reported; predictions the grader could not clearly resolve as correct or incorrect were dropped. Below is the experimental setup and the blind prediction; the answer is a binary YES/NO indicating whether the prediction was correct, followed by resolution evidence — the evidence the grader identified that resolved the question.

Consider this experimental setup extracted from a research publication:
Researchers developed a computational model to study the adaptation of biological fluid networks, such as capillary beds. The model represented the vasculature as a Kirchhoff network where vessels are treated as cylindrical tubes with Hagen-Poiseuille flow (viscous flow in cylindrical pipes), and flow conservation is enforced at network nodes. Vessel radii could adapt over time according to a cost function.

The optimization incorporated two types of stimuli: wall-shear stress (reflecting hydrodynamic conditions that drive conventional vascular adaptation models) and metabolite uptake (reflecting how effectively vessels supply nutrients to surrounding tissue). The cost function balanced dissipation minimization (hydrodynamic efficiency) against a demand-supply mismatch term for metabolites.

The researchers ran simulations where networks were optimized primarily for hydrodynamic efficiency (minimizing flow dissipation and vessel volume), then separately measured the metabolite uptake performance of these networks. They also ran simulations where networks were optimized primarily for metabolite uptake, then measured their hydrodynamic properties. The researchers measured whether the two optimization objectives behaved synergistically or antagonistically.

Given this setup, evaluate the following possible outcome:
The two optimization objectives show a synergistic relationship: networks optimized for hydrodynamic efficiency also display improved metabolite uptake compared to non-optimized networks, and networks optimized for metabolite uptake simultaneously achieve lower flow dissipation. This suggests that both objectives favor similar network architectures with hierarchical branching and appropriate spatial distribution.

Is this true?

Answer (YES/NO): NO